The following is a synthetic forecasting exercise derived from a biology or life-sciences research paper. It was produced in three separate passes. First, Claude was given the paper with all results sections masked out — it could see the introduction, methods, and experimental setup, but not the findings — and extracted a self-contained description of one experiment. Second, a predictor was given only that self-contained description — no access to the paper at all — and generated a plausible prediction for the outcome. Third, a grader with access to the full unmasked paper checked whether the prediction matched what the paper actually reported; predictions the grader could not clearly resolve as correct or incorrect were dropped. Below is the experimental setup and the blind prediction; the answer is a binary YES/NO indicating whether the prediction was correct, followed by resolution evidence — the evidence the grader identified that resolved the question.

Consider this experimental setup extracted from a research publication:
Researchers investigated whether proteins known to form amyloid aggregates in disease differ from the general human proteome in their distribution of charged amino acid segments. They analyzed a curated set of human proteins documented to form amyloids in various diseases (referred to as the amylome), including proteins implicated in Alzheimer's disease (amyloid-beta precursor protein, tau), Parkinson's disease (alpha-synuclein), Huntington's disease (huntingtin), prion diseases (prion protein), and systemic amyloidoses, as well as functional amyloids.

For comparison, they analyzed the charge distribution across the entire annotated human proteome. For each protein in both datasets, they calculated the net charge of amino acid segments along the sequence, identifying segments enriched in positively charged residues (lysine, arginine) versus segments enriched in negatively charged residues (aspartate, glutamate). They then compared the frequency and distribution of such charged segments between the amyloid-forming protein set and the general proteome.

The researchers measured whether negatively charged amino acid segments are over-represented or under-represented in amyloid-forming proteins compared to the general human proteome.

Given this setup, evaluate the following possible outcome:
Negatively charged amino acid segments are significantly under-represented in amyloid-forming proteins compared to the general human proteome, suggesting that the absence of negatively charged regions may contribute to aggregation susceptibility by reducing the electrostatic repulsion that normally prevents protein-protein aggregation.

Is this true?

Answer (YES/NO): NO